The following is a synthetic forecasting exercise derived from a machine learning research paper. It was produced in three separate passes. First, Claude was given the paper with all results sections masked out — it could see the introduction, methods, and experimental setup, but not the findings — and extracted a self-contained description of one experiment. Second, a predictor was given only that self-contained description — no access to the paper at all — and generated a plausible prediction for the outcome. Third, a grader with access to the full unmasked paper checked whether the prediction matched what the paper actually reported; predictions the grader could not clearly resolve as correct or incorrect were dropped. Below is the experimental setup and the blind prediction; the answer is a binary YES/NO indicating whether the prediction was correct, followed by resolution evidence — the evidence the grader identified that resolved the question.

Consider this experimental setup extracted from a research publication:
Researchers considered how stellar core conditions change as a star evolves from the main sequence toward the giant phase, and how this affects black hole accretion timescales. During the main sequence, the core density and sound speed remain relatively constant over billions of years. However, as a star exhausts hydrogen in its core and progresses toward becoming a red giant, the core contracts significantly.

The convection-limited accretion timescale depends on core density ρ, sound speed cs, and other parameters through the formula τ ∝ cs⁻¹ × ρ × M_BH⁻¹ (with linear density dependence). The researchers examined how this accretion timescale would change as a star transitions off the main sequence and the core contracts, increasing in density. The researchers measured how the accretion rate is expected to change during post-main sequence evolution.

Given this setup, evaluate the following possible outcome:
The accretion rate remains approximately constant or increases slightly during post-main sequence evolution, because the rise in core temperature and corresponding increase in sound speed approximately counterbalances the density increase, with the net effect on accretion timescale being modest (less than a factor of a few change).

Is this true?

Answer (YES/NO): NO